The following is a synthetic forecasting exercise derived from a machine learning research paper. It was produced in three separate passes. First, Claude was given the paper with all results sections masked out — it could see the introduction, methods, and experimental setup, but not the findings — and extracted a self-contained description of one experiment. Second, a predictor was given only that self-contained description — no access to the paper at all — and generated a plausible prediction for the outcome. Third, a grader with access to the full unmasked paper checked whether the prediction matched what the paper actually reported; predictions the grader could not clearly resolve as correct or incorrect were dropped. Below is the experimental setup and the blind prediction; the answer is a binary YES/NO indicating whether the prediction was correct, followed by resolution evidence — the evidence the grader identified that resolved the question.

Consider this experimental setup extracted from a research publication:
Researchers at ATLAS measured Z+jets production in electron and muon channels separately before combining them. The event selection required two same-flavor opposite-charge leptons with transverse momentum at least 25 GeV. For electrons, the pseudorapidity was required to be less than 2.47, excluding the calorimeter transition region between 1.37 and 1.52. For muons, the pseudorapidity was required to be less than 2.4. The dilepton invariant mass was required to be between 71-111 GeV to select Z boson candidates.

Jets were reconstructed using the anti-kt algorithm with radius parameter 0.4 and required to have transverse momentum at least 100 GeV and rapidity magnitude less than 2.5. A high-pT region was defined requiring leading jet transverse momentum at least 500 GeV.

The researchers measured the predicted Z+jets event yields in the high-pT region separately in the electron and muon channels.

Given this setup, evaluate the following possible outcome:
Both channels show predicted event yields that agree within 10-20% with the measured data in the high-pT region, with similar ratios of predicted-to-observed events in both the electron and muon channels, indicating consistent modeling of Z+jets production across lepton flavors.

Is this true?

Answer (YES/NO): YES